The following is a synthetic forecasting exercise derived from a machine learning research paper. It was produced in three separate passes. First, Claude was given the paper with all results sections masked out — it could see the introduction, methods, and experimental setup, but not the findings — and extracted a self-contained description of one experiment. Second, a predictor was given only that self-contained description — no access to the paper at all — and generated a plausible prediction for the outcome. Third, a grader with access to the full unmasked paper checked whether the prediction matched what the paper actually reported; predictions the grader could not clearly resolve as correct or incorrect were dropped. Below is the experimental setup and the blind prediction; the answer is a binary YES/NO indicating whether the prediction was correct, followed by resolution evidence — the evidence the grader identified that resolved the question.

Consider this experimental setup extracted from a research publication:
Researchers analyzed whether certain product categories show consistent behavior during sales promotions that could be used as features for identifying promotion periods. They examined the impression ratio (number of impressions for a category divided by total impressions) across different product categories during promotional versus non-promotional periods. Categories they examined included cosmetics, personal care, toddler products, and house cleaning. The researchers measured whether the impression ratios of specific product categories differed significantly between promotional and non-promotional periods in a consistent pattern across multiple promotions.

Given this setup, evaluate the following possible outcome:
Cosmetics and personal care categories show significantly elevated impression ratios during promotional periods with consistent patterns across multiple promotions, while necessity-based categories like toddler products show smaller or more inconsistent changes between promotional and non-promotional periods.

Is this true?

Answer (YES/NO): NO